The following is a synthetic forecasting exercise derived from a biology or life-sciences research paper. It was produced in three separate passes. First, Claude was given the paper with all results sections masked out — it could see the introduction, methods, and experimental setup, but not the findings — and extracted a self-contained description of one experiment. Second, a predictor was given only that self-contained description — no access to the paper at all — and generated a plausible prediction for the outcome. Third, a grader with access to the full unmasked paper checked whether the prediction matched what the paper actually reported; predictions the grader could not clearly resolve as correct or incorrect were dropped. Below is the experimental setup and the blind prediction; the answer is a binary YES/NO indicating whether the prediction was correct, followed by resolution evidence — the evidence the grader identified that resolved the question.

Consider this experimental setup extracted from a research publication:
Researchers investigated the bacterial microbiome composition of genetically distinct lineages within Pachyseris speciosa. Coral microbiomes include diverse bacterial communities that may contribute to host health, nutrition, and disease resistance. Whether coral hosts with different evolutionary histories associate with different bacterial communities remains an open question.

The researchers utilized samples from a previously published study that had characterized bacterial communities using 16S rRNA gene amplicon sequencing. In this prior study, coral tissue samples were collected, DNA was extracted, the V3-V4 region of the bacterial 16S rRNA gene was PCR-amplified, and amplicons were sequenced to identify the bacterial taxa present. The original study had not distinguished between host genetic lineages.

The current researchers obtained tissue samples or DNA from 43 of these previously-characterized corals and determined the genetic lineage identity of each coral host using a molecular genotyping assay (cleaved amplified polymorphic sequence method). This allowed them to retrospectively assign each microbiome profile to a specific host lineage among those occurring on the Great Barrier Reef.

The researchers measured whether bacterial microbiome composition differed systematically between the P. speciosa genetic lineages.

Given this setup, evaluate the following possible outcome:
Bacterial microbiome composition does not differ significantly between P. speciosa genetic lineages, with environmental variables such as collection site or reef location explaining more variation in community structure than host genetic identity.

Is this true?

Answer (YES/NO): YES